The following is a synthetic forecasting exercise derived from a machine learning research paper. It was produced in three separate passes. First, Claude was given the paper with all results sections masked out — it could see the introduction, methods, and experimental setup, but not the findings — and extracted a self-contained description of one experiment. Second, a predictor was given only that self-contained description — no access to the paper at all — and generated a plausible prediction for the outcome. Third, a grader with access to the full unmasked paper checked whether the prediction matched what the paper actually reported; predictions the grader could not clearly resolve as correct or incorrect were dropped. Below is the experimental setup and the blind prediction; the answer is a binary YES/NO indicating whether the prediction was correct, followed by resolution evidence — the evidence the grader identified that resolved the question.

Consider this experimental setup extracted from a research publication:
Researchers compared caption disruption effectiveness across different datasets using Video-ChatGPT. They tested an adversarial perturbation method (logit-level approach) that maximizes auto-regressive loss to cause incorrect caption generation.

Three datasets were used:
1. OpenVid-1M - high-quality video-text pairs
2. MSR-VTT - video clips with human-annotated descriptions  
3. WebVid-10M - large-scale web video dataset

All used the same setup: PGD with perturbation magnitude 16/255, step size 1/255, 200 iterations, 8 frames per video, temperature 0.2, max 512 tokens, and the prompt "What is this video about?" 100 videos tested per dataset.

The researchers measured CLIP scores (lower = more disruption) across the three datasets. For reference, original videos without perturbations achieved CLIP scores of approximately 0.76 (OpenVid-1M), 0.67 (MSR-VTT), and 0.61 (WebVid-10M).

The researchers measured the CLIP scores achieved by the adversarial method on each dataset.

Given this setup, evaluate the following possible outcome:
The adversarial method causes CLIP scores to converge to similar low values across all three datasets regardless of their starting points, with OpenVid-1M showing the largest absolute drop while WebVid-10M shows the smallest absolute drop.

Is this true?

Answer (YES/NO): NO